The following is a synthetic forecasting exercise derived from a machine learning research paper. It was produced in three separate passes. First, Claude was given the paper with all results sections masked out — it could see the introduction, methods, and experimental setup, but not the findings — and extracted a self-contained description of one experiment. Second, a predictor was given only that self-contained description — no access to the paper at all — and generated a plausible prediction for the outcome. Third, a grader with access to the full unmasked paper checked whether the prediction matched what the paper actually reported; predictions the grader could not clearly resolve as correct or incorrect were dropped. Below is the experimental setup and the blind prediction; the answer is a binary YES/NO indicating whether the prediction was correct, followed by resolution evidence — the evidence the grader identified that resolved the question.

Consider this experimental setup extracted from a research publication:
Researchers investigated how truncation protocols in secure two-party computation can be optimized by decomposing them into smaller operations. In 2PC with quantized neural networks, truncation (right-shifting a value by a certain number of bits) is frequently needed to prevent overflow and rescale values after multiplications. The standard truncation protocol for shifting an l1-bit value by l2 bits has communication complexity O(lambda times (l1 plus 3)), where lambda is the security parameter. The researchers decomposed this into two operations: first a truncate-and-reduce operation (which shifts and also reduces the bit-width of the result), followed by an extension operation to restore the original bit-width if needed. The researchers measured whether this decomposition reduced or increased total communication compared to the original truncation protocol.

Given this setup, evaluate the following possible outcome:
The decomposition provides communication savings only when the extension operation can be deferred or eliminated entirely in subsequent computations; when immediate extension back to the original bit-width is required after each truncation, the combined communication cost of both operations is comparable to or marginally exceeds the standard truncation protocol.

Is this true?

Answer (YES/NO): NO